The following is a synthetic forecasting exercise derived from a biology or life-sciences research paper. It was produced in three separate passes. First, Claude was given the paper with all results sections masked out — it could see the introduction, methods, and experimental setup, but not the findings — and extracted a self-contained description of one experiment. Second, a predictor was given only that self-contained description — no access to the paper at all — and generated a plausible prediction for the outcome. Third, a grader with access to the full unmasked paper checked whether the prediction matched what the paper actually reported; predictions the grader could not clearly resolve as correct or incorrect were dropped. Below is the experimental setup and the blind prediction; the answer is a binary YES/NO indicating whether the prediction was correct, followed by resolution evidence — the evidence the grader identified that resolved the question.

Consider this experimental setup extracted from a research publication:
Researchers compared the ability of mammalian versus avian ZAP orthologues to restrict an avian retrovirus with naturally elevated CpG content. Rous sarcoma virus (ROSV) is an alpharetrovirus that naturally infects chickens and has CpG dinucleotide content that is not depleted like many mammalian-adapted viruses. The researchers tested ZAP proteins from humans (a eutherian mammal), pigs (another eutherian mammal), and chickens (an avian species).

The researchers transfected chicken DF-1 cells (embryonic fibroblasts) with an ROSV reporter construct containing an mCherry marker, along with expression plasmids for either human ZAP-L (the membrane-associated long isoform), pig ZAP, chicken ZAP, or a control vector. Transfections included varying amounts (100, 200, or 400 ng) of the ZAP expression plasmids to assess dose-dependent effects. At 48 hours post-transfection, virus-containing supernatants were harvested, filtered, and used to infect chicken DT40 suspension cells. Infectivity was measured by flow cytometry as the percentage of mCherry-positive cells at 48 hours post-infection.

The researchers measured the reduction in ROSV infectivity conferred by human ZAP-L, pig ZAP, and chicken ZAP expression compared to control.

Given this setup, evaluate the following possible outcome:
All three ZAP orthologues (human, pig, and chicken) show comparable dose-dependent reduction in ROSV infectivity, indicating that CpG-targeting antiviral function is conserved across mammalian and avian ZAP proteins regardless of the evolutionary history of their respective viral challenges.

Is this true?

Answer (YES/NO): NO